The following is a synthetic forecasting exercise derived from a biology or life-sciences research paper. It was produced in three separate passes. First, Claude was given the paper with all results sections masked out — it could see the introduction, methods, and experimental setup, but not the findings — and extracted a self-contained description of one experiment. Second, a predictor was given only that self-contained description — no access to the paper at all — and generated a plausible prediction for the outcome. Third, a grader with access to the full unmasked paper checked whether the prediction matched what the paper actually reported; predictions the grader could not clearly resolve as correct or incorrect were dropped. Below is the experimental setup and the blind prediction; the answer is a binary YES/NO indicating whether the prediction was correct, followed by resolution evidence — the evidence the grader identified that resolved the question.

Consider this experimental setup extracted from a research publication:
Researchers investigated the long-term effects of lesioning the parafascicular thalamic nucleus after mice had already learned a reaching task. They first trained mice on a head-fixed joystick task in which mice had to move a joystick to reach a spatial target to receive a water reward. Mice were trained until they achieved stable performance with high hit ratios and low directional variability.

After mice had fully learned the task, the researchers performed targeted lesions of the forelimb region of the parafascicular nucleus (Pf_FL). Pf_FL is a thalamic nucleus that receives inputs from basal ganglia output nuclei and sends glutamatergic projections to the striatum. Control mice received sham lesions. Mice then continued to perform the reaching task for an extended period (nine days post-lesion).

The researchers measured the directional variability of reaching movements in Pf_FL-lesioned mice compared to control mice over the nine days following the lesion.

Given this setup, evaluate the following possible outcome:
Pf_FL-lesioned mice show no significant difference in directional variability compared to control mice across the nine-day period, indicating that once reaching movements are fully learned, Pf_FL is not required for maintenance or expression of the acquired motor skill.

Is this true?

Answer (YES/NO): NO